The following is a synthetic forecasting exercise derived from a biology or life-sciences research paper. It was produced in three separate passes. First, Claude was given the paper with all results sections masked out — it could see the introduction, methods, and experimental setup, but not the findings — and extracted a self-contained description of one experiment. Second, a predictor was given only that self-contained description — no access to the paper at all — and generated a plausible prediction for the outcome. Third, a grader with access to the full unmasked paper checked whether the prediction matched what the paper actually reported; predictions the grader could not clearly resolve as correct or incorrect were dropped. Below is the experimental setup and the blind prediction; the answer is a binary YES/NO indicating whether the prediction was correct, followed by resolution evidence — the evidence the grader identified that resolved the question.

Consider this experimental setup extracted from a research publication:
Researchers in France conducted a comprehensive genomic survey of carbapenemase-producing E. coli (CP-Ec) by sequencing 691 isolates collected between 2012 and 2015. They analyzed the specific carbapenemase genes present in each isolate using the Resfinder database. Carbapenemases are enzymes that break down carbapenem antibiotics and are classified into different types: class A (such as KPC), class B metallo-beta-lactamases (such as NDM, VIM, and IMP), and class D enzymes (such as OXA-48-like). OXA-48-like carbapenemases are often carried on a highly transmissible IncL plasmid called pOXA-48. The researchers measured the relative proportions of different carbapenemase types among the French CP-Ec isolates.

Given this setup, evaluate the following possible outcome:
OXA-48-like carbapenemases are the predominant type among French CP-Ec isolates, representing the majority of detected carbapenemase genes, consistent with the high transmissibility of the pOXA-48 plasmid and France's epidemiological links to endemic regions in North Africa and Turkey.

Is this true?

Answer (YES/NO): YES